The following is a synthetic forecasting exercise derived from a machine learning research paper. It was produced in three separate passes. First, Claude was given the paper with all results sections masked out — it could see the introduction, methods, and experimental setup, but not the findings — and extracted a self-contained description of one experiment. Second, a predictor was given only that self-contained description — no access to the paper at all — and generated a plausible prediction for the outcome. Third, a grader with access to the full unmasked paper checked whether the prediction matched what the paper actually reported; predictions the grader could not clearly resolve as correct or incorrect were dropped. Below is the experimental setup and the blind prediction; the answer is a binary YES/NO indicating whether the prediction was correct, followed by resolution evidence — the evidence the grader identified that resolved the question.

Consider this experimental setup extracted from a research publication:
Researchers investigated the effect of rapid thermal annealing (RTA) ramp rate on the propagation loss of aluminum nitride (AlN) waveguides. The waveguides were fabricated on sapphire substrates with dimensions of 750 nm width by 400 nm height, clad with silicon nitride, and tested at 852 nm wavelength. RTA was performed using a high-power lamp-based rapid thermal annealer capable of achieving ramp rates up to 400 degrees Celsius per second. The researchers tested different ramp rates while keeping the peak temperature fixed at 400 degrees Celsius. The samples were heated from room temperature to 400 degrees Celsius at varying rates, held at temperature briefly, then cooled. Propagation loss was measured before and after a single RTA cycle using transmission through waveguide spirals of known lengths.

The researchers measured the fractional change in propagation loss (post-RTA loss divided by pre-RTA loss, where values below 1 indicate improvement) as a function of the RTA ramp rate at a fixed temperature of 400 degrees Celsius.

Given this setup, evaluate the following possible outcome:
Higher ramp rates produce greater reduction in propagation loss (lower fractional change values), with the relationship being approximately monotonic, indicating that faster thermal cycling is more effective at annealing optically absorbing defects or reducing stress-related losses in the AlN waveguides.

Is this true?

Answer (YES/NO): NO